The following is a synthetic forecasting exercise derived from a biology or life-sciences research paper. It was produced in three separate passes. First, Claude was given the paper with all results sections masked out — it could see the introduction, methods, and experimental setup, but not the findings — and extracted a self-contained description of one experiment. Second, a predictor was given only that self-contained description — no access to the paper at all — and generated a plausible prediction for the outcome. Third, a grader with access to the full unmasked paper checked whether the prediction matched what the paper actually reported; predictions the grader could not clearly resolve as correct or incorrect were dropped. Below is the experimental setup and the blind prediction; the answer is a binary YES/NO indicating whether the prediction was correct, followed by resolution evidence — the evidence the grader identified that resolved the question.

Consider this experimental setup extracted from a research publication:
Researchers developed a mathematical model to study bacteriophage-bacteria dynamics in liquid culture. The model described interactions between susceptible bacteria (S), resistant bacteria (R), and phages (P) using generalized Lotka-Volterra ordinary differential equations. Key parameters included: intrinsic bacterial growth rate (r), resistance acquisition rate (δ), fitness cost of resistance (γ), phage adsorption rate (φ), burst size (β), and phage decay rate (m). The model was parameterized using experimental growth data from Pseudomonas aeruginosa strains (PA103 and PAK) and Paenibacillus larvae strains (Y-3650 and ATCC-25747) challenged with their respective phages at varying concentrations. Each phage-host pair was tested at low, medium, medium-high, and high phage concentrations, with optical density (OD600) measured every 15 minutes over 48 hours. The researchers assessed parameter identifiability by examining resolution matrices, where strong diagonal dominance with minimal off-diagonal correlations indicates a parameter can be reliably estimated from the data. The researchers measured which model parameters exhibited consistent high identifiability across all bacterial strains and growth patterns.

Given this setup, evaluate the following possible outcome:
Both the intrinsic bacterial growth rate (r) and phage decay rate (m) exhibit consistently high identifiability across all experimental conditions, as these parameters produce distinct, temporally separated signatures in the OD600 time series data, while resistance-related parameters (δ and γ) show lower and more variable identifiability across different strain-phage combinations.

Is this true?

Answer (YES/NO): NO